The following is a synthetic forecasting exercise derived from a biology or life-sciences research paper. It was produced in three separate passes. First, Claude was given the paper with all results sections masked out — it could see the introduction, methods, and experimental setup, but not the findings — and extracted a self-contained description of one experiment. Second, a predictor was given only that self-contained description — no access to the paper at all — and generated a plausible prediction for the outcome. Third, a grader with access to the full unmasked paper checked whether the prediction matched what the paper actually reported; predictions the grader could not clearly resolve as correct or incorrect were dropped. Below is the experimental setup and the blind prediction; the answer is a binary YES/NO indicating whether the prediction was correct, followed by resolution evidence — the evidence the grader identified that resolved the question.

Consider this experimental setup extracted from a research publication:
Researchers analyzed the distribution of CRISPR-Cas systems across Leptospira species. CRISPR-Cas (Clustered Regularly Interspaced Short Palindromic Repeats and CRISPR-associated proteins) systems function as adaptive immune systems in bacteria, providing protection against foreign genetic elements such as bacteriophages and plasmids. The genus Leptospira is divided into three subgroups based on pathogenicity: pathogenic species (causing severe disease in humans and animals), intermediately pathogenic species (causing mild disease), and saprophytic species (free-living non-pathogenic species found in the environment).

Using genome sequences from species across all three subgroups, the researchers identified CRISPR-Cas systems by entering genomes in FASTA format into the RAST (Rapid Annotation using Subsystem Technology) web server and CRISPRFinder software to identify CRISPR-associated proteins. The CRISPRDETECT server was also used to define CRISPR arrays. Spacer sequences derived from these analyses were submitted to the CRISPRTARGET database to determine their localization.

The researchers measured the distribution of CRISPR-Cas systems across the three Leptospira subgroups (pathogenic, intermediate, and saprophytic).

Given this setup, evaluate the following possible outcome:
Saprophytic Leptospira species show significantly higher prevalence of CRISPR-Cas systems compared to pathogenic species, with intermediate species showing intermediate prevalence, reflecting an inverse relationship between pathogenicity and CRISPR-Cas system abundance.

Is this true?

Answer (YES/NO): NO